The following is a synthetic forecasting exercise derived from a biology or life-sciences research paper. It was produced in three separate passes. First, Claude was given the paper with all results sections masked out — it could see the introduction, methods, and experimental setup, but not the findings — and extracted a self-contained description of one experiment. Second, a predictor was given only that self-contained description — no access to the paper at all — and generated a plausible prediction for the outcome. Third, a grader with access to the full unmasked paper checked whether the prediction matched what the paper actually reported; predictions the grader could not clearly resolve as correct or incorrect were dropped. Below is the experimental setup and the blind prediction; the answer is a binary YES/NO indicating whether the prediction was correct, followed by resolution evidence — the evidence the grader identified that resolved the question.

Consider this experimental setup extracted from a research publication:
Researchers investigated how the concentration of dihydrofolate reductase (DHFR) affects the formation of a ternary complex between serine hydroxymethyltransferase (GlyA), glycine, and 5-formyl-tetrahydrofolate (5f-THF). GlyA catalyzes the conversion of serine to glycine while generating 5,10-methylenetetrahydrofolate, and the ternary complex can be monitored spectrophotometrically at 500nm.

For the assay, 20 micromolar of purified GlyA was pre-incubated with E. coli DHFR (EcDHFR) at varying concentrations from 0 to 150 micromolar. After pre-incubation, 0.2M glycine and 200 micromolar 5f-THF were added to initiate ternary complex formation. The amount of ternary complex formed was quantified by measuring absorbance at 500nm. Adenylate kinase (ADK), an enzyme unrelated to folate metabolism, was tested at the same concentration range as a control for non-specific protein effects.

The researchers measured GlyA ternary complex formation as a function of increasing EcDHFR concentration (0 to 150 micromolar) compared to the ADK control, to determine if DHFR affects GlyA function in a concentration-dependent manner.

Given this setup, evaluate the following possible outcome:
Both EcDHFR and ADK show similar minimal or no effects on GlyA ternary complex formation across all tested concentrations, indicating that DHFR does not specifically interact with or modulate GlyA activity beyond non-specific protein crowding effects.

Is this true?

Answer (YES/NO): NO